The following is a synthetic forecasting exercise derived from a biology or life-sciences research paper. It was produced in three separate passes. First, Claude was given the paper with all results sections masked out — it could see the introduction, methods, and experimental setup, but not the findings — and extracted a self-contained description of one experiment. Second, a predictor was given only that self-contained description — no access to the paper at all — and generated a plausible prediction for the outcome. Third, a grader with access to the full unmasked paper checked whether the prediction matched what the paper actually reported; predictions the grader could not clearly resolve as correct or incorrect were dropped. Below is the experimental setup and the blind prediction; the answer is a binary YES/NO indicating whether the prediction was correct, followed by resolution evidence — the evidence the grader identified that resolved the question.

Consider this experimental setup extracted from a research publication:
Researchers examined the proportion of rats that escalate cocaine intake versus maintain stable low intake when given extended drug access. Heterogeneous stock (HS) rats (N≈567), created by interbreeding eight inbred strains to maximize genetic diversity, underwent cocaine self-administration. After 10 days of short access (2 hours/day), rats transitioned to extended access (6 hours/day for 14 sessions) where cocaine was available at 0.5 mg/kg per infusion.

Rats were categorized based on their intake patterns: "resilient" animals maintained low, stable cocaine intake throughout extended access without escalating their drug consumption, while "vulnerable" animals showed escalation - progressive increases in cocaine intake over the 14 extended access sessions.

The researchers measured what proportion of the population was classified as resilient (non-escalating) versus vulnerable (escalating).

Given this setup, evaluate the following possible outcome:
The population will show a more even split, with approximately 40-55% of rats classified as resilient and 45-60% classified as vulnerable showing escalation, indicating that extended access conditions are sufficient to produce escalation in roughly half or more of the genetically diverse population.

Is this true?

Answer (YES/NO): NO